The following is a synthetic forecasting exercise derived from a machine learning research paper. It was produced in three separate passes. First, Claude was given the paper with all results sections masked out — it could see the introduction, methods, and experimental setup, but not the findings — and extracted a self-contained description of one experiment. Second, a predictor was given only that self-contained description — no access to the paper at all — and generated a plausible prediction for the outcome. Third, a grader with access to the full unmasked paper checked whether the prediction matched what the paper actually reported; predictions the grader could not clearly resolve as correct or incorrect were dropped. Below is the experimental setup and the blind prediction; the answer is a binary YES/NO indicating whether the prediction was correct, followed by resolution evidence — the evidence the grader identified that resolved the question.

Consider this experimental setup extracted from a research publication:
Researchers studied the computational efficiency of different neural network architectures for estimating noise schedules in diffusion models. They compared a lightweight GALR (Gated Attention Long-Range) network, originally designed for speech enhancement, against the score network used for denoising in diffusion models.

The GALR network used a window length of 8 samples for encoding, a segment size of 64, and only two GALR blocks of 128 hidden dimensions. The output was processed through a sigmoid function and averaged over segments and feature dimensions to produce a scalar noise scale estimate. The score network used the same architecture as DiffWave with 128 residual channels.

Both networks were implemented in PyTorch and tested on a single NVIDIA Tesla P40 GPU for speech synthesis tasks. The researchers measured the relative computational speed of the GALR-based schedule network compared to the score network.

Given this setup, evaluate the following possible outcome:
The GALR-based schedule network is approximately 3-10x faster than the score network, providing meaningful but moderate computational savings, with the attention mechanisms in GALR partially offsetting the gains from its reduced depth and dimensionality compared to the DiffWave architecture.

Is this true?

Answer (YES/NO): YES